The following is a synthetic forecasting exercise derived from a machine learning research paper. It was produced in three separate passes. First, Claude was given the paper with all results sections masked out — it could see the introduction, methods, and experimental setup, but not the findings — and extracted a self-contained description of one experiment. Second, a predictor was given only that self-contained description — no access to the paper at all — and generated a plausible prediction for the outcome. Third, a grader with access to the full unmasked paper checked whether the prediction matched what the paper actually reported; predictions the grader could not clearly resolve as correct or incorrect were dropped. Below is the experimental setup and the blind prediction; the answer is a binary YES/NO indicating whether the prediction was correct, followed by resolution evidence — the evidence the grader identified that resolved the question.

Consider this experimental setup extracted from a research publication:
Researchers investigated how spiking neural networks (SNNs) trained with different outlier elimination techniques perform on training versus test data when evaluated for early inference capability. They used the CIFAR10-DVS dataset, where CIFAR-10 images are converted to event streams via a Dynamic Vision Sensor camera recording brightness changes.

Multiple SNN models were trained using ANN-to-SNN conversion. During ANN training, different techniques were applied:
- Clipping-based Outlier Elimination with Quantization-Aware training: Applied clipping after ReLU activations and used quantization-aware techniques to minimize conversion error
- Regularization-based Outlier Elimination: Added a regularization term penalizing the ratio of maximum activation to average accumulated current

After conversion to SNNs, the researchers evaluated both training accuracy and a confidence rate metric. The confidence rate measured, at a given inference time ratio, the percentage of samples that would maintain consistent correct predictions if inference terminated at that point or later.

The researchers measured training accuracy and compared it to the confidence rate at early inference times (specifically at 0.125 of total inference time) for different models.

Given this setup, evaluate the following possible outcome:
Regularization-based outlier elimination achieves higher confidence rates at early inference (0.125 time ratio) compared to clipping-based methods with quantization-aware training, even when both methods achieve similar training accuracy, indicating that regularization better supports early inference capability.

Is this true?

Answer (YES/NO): YES